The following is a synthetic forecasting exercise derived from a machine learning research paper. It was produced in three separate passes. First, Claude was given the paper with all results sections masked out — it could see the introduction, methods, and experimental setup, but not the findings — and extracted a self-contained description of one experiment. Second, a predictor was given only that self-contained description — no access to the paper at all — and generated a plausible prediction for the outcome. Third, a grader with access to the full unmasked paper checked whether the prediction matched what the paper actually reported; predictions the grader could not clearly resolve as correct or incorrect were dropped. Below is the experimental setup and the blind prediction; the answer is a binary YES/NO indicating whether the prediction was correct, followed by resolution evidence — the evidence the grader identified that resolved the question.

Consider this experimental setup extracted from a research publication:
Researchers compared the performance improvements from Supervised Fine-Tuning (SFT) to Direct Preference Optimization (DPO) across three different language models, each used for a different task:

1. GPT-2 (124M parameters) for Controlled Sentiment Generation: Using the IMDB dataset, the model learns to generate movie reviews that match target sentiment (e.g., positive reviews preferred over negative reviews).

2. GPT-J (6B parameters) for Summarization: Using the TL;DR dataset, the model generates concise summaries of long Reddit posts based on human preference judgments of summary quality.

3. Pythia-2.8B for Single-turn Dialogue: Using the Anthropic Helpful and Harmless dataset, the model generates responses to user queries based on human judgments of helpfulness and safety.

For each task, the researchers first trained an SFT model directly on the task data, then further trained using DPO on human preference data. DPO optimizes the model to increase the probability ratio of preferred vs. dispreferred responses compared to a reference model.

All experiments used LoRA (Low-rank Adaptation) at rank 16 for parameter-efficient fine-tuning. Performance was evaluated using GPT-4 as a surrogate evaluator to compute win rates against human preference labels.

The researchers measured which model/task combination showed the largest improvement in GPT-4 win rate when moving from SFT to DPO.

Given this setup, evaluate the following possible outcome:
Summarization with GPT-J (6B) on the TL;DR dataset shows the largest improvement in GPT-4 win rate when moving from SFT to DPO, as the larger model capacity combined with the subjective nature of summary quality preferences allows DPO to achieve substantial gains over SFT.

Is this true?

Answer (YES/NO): NO